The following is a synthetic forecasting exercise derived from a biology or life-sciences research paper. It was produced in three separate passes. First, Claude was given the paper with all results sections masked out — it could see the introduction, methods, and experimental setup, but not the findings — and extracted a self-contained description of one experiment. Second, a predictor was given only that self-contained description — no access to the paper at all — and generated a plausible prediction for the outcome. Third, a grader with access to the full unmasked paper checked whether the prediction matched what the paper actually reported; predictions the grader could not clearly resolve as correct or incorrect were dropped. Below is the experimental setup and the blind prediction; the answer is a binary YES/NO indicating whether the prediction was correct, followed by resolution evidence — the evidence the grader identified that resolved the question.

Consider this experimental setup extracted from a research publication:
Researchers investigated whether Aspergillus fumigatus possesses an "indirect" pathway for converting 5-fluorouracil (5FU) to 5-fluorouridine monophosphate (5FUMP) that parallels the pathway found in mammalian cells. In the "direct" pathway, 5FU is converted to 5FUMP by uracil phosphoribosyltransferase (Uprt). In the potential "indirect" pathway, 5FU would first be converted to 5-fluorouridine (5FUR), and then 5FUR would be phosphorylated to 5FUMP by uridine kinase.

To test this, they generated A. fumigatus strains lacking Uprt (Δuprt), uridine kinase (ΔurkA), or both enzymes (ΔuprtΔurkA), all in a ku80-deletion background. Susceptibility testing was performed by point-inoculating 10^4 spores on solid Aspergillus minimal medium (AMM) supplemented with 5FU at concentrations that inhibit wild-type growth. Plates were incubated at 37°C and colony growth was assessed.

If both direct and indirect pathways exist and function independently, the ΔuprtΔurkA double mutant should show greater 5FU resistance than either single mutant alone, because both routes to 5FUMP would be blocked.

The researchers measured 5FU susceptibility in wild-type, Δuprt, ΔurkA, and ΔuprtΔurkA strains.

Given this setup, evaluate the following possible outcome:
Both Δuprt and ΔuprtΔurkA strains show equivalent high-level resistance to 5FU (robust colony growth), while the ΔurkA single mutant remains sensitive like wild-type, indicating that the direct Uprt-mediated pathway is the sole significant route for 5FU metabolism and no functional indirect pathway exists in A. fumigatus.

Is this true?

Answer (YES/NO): NO